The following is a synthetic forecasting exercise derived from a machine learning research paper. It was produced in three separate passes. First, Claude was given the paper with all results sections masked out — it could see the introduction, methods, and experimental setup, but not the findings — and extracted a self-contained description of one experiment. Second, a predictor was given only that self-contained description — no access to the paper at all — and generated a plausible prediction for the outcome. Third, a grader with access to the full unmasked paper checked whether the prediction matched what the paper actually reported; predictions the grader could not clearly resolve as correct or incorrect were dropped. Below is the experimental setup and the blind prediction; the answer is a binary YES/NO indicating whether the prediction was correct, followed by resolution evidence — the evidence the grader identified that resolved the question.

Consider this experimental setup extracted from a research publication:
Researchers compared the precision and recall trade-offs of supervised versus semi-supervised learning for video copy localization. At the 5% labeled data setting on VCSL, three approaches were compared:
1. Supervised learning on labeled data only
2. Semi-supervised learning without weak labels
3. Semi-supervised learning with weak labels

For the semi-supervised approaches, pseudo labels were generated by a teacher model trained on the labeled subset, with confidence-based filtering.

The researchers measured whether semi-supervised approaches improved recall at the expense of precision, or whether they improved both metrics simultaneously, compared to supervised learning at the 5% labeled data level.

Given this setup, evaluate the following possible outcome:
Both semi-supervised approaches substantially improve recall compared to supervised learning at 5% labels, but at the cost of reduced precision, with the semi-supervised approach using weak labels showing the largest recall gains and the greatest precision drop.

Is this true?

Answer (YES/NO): NO